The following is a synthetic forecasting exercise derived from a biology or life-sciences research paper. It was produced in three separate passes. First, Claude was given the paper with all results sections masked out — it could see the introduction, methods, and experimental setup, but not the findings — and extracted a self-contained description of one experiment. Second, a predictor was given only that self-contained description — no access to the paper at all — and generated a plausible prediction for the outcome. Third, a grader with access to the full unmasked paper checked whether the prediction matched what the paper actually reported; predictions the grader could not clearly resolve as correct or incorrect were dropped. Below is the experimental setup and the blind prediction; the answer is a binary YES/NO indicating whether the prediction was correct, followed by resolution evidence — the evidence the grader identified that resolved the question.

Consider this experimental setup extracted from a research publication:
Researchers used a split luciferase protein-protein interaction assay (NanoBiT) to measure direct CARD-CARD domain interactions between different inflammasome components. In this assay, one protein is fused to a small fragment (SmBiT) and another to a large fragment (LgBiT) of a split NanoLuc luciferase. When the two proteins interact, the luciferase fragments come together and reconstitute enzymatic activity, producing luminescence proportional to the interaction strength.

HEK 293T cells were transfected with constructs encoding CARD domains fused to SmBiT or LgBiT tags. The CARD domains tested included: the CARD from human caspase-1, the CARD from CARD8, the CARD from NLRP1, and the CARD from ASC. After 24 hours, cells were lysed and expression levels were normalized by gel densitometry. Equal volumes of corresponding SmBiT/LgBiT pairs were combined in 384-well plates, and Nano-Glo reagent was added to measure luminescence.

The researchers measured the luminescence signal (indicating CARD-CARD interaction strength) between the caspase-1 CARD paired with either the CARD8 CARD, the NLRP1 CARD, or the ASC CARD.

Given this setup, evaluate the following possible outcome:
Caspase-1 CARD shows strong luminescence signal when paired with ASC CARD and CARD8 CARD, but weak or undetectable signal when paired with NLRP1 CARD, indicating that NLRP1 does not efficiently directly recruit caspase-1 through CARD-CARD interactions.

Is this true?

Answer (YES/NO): YES